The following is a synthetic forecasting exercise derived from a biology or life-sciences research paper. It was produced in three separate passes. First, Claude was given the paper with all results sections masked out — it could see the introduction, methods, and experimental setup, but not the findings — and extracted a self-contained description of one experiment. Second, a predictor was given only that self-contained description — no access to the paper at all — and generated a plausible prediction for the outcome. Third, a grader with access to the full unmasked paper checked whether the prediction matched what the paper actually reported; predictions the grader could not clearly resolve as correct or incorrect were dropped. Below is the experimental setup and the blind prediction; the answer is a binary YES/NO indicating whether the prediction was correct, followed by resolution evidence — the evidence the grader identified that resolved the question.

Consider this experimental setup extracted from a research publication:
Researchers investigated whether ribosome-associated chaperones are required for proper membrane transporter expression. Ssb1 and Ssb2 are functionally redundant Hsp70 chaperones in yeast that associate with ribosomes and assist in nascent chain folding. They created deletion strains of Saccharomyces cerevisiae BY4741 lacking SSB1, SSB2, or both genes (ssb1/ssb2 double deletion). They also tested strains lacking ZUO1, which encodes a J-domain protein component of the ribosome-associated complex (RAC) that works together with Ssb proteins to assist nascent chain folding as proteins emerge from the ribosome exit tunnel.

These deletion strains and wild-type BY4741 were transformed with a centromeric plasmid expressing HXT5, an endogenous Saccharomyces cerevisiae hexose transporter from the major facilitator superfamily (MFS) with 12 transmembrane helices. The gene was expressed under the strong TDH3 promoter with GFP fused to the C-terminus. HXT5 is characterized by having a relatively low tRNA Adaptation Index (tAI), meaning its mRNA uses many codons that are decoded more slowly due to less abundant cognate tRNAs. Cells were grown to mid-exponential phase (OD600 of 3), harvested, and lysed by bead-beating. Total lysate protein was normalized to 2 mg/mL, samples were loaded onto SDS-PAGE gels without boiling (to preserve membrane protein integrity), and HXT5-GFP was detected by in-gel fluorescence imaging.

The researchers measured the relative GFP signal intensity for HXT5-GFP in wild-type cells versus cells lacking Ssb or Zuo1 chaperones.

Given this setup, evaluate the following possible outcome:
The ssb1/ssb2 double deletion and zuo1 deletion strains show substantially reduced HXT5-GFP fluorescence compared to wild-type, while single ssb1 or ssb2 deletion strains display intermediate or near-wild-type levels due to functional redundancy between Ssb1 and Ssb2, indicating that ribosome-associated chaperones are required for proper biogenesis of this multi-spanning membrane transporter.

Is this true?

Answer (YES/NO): NO